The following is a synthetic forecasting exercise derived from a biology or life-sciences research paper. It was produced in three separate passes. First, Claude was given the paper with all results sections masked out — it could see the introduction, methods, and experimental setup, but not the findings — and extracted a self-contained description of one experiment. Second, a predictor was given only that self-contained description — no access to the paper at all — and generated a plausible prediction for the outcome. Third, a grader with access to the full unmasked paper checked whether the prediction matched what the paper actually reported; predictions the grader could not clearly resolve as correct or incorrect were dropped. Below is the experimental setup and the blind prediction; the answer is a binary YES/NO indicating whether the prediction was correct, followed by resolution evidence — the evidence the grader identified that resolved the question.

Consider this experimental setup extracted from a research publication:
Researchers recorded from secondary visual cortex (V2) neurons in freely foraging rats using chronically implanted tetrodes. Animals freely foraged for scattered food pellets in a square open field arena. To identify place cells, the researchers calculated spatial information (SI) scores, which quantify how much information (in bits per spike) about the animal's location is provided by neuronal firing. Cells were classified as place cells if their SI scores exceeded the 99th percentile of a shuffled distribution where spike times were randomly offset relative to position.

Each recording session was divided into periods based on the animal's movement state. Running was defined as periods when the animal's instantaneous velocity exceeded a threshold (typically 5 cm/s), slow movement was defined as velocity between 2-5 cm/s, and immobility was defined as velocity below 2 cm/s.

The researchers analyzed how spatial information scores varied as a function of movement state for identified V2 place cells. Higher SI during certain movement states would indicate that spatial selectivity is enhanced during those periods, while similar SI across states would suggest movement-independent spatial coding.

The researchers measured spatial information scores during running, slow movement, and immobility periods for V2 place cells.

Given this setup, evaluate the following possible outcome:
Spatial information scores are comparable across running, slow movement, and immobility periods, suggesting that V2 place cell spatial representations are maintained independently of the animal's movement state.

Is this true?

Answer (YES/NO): NO